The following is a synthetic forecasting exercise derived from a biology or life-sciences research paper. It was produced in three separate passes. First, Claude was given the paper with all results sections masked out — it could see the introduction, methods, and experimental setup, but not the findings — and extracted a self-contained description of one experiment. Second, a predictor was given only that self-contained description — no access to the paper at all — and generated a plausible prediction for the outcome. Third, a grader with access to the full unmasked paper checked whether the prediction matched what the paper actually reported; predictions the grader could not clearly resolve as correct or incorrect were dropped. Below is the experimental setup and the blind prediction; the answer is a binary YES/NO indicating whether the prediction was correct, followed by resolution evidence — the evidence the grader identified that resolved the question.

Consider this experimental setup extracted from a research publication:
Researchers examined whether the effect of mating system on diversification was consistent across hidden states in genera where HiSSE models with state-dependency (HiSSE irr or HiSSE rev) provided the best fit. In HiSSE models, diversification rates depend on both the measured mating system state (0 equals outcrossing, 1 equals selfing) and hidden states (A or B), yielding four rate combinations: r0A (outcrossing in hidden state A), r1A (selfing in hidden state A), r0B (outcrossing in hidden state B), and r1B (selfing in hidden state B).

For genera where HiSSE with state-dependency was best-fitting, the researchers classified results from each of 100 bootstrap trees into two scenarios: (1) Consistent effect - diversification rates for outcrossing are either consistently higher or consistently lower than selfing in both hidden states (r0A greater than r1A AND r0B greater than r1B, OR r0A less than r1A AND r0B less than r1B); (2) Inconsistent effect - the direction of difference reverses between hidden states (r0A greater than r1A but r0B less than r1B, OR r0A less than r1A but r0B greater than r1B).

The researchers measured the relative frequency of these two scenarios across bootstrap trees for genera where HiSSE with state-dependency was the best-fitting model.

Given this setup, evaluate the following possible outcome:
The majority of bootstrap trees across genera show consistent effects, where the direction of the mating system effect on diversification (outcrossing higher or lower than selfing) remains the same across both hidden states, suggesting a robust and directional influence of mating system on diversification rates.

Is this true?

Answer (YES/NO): NO